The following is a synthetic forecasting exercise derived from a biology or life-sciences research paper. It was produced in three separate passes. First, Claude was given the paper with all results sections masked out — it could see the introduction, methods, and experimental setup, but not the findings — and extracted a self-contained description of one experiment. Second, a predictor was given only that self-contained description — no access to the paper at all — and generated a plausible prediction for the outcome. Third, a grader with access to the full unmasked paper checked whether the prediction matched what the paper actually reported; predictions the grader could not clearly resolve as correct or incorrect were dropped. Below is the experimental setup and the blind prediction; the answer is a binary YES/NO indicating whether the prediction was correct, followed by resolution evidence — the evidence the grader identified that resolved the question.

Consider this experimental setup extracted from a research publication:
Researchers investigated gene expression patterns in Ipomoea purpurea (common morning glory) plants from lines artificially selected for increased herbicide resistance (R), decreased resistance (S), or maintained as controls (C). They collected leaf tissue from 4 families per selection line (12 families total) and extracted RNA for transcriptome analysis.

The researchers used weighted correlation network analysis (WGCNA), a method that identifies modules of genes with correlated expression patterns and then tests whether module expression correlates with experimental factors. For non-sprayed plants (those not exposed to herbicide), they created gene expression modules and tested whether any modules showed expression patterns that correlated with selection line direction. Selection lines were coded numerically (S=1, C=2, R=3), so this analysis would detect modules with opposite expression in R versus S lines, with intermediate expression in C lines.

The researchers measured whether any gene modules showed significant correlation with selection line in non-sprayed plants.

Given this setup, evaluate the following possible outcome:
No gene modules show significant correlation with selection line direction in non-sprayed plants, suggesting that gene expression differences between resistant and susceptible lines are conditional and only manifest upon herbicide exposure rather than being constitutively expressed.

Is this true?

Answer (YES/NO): NO